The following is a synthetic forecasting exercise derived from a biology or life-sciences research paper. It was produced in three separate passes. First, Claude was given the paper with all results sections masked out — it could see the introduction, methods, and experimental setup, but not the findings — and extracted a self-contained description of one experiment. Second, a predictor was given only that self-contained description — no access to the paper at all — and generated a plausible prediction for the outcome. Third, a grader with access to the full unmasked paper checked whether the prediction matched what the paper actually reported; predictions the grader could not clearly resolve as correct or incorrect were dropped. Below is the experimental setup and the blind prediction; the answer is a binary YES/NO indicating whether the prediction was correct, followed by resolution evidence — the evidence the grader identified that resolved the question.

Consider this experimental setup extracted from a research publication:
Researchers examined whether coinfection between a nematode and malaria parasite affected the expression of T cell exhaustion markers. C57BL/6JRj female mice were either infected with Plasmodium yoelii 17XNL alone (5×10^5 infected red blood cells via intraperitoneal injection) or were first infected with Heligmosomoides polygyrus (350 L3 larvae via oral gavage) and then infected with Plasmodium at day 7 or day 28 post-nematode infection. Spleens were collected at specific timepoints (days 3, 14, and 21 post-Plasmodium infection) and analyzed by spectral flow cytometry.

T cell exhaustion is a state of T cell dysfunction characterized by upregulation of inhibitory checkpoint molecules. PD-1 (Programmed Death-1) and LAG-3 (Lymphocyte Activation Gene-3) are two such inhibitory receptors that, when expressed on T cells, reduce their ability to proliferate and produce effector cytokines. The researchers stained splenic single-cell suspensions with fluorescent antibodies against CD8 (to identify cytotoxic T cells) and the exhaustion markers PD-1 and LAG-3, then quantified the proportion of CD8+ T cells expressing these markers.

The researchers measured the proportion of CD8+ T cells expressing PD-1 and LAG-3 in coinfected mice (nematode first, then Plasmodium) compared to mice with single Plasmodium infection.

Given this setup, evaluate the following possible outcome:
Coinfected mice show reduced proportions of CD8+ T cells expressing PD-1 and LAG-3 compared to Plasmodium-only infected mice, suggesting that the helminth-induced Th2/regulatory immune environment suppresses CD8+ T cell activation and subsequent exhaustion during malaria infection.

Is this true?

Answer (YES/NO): NO